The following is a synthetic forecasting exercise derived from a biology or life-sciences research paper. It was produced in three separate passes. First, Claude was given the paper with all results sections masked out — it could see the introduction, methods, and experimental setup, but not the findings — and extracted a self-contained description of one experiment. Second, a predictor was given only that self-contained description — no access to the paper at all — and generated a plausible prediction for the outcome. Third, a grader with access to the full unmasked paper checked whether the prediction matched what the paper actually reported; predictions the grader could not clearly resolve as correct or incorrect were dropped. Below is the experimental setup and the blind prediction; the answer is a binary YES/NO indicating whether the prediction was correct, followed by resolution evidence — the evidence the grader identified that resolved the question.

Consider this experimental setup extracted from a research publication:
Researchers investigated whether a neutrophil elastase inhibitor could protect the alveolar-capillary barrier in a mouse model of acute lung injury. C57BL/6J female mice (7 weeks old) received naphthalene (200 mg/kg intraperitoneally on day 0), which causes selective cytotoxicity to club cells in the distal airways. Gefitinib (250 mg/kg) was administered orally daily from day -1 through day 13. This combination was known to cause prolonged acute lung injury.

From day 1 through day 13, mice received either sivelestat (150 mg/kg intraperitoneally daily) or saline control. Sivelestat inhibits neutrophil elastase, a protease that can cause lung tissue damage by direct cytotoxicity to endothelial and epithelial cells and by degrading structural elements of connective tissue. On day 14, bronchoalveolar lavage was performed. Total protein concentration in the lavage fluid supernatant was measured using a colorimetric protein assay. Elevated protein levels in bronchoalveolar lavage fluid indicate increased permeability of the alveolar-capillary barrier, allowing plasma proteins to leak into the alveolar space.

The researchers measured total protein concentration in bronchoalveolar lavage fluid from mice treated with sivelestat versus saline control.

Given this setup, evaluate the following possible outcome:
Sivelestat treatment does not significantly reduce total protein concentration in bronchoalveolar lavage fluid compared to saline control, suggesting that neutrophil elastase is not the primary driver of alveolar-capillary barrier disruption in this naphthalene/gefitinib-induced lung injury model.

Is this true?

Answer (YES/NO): NO